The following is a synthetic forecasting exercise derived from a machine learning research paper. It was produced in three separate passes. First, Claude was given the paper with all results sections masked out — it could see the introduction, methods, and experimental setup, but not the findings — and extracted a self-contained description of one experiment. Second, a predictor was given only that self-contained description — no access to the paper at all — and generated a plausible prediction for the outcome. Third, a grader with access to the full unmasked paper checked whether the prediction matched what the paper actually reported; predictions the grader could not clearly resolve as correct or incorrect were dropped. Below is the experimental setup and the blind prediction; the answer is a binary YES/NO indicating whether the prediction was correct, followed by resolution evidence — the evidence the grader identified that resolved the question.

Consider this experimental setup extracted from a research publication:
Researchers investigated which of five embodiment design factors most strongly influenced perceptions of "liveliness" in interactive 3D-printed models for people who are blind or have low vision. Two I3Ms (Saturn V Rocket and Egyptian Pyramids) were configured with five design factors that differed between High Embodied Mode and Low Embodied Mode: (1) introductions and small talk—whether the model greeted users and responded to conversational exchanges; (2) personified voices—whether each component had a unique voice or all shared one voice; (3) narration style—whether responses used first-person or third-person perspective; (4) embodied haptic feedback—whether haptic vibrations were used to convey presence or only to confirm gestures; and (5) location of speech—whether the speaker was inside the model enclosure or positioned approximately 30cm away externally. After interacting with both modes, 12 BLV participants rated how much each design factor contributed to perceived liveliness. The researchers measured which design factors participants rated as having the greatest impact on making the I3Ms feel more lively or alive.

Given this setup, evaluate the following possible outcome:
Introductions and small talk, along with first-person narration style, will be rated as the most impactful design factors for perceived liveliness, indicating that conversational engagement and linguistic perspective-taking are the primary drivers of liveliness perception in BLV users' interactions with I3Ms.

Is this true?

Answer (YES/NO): NO